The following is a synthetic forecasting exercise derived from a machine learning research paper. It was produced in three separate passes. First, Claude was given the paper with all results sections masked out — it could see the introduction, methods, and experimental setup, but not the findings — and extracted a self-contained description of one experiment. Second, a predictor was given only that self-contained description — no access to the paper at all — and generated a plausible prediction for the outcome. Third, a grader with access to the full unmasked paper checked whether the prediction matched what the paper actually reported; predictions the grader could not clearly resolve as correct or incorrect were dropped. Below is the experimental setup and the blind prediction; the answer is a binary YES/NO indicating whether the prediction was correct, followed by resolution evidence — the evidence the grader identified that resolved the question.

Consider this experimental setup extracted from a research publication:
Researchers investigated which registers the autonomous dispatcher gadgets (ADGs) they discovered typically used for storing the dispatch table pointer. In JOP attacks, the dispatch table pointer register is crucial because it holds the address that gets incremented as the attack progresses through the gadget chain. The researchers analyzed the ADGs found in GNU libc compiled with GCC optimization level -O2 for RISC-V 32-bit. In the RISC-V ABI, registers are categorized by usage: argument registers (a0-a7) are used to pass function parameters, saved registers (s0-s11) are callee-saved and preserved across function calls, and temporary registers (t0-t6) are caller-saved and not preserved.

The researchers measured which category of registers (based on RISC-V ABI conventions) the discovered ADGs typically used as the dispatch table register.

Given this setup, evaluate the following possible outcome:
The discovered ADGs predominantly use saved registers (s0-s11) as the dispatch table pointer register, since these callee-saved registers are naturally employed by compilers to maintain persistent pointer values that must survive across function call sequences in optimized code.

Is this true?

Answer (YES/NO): YES